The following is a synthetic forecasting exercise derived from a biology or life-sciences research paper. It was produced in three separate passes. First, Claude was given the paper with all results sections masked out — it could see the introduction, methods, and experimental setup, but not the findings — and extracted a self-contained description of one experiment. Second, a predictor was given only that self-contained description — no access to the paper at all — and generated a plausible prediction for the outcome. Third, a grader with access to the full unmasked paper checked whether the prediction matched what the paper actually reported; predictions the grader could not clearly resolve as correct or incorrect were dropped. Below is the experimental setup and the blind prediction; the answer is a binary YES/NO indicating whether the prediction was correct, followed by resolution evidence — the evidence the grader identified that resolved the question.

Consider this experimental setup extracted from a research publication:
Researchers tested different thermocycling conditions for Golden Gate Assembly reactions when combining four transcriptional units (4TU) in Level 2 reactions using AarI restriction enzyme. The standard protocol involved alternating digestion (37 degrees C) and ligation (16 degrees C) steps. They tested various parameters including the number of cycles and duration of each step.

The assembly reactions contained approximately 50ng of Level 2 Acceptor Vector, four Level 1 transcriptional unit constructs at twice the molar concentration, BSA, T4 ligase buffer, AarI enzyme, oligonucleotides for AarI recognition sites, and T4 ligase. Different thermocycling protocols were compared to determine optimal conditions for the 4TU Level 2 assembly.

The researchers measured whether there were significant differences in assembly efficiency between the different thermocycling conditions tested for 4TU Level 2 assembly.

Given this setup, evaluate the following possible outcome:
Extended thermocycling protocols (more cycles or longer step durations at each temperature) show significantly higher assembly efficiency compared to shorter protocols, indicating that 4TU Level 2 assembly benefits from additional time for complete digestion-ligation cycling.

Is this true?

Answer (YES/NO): NO